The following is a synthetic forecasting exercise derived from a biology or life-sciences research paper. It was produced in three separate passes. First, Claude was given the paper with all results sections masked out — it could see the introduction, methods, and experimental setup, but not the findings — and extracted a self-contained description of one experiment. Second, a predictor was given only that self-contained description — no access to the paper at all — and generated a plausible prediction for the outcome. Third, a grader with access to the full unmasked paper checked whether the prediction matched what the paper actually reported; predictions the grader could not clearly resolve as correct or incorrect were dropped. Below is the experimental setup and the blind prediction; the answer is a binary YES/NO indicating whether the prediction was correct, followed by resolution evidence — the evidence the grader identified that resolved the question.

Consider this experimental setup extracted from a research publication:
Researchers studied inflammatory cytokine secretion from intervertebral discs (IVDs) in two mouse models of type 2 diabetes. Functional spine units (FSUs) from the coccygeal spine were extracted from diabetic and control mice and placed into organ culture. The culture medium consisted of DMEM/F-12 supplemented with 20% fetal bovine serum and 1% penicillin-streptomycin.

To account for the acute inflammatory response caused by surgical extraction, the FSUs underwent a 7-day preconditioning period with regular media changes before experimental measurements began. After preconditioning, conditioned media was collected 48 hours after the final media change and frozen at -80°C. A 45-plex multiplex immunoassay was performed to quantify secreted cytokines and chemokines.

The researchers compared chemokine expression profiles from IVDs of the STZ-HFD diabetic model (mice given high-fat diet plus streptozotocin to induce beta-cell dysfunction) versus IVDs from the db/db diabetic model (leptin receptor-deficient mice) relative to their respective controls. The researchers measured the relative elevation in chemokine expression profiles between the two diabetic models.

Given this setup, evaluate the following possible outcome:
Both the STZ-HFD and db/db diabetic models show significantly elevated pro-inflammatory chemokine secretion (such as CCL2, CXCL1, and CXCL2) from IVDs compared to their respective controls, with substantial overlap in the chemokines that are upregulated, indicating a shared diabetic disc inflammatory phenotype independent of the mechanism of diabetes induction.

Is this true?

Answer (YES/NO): NO